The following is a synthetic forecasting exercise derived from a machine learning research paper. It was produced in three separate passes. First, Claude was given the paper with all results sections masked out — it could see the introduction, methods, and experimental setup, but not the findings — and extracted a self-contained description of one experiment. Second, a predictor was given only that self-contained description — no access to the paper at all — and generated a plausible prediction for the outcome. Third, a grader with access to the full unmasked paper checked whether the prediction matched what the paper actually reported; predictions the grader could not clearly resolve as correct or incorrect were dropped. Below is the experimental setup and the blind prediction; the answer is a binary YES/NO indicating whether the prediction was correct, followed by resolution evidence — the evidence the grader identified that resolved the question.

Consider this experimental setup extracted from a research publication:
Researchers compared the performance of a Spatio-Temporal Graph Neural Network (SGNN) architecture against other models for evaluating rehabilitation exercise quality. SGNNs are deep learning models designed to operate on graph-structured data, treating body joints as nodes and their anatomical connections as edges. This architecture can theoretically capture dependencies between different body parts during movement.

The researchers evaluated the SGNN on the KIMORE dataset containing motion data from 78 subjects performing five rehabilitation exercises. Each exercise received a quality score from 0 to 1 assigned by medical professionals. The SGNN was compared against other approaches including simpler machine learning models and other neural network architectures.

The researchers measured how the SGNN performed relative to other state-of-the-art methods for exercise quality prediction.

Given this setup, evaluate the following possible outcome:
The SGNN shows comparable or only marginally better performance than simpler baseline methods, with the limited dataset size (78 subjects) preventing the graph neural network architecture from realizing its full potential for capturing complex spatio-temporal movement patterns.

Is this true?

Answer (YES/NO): NO